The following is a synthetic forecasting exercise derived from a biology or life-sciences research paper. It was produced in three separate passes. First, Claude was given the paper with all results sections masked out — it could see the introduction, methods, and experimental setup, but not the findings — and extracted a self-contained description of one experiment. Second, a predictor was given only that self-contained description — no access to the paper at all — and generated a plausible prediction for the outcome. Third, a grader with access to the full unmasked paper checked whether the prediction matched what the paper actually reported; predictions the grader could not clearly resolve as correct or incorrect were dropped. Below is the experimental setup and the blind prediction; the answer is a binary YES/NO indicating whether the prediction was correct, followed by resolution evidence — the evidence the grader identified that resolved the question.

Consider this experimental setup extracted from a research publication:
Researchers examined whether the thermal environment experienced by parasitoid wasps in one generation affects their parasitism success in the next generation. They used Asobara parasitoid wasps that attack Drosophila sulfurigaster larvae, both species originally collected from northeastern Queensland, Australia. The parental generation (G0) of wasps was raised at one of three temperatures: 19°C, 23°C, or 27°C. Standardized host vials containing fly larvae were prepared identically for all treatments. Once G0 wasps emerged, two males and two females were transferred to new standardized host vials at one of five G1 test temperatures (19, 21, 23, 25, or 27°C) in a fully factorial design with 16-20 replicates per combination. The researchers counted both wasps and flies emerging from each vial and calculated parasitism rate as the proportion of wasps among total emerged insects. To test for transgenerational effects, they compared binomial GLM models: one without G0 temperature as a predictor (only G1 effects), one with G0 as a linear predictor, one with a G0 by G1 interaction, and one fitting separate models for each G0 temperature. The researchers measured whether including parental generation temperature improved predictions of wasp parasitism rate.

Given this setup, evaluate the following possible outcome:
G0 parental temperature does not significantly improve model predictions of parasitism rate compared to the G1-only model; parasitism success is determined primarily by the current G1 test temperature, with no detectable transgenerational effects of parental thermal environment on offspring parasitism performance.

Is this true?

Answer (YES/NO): NO